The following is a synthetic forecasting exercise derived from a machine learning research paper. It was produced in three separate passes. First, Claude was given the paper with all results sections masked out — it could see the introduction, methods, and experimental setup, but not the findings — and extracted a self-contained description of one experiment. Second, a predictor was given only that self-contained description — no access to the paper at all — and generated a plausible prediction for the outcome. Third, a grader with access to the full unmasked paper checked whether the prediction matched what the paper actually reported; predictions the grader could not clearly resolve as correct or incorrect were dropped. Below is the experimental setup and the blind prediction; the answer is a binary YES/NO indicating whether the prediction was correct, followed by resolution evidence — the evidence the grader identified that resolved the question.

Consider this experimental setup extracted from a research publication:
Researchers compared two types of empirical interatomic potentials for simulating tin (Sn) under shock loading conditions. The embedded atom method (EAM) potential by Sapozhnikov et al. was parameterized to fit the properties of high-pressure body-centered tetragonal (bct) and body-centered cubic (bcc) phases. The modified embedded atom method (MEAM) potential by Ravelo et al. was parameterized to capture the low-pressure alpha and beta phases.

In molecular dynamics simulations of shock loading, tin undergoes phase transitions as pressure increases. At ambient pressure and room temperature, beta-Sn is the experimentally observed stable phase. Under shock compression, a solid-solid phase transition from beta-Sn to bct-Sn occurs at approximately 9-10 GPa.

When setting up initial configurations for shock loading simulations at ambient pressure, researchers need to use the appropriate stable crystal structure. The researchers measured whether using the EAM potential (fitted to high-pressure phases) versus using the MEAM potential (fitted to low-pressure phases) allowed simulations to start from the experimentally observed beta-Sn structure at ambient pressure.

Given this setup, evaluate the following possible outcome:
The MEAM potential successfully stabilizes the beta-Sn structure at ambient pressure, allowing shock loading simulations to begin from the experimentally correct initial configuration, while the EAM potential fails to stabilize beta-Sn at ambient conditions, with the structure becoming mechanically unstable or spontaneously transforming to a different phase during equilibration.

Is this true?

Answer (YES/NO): YES